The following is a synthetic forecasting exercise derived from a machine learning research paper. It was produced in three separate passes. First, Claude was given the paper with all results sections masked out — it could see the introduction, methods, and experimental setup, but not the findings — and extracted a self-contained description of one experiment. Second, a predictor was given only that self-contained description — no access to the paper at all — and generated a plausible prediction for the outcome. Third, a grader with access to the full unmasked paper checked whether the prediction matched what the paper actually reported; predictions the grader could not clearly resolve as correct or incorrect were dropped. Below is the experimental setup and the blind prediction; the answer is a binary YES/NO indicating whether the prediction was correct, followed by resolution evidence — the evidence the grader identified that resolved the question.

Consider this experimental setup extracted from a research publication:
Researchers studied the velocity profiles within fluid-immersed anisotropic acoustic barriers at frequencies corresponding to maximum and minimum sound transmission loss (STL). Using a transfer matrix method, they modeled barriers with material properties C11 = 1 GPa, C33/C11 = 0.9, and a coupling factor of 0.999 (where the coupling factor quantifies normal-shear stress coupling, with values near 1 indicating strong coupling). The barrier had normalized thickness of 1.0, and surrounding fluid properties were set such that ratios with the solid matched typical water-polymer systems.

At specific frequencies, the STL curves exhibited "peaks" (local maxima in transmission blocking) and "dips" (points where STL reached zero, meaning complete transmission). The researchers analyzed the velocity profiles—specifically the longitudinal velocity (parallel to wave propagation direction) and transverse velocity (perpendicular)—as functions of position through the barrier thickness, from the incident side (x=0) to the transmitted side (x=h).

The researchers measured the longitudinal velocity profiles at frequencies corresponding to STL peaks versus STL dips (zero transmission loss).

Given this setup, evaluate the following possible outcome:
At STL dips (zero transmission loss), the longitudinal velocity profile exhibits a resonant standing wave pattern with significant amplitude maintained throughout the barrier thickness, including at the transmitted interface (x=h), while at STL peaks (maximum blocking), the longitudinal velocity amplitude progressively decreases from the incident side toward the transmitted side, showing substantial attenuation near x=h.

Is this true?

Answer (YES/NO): YES